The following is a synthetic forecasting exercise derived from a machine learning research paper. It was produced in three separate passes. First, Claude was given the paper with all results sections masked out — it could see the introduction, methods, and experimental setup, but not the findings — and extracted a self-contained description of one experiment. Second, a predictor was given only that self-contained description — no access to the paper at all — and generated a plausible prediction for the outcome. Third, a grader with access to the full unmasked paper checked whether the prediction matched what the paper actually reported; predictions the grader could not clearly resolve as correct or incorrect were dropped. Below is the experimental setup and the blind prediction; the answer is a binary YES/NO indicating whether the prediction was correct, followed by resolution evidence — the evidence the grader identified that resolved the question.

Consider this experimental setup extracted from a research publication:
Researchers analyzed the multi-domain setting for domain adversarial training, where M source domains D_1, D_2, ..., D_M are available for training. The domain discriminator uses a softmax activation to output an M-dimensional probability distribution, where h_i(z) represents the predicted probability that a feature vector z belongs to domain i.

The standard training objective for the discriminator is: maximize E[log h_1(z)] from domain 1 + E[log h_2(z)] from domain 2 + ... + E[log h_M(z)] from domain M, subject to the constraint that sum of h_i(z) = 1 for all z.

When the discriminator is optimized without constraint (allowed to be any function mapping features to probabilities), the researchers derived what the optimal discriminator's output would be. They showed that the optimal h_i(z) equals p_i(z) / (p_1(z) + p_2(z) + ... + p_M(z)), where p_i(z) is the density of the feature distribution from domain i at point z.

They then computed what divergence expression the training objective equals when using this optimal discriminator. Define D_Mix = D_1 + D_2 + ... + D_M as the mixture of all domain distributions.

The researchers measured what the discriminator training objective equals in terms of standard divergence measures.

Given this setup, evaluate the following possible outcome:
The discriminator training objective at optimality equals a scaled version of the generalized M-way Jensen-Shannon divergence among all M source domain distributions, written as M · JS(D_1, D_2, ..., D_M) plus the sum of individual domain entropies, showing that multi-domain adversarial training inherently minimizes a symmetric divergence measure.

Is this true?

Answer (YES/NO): NO